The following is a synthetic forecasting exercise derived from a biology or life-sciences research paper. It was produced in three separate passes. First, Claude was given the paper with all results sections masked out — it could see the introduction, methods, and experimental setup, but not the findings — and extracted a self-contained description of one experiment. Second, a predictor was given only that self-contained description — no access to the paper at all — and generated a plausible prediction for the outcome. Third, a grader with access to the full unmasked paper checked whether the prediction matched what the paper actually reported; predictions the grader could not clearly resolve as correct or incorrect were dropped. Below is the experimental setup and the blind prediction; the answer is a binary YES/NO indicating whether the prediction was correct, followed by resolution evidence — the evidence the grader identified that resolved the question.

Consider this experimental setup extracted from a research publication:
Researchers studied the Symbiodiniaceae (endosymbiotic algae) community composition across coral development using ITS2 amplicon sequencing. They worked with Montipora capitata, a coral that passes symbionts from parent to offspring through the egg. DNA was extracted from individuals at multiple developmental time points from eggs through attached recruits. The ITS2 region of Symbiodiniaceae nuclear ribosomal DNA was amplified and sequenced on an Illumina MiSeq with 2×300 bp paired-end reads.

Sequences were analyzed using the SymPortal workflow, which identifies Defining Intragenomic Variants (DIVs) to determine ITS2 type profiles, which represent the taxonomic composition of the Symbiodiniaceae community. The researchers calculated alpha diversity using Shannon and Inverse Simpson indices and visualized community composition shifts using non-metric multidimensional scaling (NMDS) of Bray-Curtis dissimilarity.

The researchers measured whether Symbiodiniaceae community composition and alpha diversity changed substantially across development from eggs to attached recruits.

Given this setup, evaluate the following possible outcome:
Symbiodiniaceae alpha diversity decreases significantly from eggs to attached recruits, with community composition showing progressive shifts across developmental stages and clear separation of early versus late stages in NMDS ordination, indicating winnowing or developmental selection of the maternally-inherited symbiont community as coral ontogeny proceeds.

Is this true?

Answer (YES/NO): NO